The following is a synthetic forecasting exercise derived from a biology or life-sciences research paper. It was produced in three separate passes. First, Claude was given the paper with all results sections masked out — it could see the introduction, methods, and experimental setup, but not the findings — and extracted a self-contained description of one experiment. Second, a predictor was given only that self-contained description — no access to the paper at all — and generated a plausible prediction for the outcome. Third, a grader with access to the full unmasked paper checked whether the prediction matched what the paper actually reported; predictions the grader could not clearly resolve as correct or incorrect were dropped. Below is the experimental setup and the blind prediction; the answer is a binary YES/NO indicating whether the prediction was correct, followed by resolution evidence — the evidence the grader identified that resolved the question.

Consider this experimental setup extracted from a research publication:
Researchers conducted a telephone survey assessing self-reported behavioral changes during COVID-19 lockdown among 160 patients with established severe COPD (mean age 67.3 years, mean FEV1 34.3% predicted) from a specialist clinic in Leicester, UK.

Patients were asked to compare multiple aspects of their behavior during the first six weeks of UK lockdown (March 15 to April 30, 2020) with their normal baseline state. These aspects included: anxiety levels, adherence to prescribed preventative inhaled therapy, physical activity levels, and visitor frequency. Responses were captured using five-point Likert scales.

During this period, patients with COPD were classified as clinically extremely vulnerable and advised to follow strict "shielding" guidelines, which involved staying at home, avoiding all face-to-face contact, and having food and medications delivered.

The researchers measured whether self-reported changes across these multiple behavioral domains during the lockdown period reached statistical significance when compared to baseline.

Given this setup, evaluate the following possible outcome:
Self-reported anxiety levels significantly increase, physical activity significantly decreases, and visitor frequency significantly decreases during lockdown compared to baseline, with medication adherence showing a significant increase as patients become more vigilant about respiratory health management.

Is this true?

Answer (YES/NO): YES